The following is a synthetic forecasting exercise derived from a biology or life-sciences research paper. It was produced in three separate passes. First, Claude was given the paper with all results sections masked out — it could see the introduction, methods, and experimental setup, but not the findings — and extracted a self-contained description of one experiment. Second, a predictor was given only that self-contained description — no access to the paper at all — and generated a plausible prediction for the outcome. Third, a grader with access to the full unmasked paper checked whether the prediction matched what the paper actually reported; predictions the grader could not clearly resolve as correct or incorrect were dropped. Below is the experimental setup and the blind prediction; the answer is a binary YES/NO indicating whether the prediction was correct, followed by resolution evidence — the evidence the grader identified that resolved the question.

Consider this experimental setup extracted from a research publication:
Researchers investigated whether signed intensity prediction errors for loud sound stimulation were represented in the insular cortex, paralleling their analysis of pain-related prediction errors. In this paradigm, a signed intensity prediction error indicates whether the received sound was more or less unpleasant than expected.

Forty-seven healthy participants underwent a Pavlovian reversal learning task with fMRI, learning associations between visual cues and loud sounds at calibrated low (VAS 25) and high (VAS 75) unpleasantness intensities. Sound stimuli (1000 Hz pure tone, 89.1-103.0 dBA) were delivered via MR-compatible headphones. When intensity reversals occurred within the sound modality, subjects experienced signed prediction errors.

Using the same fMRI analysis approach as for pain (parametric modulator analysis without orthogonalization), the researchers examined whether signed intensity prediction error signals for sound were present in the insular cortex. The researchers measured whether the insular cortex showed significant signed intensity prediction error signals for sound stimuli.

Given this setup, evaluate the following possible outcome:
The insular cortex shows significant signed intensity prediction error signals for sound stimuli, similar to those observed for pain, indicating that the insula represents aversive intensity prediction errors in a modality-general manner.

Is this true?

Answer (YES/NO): NO